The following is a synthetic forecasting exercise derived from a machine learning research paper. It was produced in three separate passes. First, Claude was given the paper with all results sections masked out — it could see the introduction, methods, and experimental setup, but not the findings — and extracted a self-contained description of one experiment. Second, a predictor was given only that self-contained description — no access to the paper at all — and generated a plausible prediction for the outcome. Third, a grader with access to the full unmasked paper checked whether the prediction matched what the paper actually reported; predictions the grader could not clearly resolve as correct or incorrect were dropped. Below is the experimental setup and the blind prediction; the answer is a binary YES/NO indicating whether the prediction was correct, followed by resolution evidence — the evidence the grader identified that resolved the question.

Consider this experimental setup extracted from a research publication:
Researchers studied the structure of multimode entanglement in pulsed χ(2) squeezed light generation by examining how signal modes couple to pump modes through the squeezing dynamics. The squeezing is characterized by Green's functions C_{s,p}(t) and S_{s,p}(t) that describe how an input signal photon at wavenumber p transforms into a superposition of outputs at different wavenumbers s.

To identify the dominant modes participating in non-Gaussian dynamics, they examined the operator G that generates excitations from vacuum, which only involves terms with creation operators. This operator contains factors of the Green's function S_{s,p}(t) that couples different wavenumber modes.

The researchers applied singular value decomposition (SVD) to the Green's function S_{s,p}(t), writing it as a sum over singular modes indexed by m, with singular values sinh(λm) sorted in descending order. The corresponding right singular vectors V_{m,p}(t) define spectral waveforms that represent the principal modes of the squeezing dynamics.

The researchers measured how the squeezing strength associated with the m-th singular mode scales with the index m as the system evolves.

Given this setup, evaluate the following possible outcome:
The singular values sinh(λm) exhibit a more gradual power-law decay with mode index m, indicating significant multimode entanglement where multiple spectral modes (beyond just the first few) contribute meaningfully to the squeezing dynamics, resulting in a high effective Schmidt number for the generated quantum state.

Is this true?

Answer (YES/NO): NO